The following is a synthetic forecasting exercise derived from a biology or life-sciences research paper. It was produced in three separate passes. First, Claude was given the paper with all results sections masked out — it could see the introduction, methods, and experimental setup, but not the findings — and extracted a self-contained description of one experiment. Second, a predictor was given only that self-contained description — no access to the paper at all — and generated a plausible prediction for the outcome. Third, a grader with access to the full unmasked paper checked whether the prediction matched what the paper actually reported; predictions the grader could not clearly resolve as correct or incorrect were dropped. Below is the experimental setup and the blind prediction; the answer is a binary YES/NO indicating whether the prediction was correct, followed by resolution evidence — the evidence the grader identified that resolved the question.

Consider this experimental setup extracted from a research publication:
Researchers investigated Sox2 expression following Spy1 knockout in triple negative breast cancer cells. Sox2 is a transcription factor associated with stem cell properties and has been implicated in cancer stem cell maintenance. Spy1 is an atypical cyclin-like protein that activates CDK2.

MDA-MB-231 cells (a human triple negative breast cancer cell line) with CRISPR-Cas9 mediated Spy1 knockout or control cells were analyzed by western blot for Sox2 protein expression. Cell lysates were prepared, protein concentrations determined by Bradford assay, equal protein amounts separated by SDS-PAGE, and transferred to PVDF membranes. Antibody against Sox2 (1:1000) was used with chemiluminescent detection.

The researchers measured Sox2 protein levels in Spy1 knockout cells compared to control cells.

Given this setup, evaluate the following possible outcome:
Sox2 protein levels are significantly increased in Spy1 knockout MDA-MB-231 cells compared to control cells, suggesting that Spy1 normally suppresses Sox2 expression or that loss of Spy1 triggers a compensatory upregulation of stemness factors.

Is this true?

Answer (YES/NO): NO